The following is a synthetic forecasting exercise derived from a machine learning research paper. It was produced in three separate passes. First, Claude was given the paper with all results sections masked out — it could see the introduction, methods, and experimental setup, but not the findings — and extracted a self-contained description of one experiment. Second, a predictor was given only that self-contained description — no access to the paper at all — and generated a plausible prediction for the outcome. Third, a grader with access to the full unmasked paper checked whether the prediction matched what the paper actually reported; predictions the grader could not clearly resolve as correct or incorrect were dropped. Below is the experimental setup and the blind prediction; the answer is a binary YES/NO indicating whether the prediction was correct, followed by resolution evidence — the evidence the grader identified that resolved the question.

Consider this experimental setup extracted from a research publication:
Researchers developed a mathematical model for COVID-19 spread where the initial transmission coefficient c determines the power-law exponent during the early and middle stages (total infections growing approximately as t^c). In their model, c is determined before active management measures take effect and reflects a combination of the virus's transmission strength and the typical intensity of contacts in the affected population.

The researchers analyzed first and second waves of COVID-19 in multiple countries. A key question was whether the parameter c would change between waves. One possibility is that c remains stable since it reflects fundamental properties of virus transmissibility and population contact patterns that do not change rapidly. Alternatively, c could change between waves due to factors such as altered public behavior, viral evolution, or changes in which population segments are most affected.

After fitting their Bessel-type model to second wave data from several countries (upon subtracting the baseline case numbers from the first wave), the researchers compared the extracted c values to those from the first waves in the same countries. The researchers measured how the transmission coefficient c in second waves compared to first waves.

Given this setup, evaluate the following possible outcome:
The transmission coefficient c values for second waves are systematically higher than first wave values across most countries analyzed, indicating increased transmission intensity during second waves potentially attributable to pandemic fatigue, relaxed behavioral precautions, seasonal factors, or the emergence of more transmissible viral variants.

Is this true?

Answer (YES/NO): YES